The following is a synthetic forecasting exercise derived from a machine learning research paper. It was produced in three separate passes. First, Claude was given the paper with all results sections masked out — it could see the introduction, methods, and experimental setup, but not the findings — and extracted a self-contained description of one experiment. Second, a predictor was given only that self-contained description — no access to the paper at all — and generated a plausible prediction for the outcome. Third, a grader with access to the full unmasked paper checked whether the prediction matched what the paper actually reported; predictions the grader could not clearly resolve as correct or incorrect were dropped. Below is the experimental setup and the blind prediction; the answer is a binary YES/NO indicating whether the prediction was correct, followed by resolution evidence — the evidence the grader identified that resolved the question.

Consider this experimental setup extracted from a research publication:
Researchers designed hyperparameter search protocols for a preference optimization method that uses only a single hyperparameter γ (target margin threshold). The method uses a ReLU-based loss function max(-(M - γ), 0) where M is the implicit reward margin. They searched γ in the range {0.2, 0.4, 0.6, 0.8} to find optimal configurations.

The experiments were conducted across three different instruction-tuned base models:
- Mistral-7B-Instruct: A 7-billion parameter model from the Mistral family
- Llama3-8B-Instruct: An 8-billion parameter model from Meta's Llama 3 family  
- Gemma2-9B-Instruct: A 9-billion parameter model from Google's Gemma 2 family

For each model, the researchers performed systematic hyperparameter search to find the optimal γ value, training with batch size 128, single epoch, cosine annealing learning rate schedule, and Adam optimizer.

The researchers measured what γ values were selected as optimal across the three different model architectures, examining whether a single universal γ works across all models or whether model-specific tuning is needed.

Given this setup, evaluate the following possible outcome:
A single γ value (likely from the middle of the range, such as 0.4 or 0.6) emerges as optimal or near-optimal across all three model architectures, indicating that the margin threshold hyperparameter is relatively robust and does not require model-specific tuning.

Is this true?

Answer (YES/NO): NO